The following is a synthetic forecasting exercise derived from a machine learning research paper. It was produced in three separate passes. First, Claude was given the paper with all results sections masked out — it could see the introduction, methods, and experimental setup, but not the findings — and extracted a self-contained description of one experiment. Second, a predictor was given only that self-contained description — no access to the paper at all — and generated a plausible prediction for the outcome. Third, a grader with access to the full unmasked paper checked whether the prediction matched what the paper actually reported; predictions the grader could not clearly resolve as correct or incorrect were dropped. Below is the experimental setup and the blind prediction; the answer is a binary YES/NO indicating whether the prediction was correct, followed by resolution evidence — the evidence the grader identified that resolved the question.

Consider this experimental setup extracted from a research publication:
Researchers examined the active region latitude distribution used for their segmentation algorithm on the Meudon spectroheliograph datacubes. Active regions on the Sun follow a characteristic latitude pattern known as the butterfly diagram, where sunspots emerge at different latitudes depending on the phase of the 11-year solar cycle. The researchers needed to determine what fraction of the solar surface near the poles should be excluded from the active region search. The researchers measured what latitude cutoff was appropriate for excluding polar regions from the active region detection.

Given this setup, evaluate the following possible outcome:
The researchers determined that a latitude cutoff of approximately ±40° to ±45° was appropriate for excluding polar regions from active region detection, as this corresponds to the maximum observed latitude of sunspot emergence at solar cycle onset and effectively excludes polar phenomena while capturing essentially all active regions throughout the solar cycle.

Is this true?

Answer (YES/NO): YES